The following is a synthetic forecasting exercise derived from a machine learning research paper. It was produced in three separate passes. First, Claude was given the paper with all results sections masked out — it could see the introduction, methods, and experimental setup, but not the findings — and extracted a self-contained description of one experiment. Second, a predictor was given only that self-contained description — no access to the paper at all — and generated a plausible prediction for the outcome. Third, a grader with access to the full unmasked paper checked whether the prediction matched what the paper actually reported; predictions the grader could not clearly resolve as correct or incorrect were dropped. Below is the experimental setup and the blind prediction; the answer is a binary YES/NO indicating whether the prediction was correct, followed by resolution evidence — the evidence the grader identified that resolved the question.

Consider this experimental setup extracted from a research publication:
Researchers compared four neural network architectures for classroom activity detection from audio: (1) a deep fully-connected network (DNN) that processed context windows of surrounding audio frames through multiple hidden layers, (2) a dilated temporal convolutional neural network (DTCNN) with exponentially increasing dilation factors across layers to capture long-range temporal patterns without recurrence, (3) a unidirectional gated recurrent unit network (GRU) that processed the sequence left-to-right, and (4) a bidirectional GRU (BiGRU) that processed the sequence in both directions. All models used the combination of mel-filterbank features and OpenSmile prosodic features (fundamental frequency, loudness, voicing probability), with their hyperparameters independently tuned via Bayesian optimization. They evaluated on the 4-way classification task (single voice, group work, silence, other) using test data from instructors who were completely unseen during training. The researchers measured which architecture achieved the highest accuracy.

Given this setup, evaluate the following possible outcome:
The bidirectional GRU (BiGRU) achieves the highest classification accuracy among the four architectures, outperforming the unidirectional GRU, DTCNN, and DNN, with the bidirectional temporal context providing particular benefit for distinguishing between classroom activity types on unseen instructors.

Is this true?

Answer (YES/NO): YES